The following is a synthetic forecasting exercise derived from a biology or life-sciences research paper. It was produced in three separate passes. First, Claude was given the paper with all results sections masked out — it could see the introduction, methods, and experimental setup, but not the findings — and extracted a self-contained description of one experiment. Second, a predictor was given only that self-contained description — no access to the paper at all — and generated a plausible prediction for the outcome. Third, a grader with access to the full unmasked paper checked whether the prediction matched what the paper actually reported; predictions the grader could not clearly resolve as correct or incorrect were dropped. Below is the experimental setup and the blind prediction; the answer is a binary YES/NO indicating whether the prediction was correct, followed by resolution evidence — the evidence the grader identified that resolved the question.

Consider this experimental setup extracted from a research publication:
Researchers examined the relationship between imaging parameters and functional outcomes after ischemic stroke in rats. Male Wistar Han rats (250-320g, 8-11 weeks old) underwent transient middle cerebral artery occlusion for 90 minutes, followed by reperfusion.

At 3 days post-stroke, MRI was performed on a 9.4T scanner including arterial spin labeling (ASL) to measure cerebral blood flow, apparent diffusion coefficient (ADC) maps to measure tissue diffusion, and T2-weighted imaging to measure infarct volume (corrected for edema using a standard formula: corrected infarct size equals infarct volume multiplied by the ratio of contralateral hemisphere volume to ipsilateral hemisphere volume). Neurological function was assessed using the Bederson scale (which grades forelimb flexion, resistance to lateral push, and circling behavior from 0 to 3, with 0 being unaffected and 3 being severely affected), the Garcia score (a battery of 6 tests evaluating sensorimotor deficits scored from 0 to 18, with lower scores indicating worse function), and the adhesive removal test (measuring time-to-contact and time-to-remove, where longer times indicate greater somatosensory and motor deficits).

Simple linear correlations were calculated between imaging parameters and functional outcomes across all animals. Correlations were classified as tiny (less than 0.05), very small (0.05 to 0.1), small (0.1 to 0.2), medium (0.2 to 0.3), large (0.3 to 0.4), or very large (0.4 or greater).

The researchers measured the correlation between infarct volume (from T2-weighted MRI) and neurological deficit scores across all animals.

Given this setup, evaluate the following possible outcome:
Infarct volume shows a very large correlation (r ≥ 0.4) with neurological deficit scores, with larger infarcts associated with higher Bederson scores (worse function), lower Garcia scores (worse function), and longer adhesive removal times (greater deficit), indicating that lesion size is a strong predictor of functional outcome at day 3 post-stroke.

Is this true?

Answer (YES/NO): YES